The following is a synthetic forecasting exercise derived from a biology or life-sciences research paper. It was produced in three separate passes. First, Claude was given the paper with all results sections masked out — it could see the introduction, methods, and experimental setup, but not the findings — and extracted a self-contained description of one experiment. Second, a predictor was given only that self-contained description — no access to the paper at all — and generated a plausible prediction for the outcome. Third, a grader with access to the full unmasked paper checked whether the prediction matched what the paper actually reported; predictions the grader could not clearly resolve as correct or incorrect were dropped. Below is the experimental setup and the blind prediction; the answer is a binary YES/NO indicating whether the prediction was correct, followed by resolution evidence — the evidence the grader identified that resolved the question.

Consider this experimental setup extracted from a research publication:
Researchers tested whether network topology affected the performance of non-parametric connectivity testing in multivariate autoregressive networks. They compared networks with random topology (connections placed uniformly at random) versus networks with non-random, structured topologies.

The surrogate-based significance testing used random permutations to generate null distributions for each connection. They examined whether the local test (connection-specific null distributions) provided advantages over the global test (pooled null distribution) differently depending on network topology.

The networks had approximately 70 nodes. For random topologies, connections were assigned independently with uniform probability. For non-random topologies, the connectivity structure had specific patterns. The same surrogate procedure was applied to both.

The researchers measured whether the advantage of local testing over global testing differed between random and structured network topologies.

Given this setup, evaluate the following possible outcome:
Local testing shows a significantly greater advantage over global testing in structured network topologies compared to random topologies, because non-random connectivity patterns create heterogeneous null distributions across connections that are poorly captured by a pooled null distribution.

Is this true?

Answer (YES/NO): NO